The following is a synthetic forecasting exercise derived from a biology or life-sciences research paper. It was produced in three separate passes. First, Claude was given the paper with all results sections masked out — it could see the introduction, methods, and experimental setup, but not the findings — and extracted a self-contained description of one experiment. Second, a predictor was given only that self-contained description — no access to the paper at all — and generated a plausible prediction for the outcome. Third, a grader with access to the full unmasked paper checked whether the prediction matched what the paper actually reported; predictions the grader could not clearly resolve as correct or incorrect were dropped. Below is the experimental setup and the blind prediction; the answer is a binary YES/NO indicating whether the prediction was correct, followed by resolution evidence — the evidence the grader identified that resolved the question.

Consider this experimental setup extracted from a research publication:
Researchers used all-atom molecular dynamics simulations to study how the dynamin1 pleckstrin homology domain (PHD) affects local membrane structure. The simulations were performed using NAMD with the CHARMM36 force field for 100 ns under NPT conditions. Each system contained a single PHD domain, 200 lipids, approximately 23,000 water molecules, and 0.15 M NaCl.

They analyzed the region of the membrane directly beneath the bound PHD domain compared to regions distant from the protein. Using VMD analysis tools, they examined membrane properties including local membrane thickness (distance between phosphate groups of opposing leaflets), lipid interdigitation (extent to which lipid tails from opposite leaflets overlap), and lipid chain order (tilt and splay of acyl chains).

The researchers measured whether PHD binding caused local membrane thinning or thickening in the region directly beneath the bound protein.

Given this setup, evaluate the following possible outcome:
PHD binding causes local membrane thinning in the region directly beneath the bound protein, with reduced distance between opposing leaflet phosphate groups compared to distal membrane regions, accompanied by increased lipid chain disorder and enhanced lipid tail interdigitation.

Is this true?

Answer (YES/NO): NO